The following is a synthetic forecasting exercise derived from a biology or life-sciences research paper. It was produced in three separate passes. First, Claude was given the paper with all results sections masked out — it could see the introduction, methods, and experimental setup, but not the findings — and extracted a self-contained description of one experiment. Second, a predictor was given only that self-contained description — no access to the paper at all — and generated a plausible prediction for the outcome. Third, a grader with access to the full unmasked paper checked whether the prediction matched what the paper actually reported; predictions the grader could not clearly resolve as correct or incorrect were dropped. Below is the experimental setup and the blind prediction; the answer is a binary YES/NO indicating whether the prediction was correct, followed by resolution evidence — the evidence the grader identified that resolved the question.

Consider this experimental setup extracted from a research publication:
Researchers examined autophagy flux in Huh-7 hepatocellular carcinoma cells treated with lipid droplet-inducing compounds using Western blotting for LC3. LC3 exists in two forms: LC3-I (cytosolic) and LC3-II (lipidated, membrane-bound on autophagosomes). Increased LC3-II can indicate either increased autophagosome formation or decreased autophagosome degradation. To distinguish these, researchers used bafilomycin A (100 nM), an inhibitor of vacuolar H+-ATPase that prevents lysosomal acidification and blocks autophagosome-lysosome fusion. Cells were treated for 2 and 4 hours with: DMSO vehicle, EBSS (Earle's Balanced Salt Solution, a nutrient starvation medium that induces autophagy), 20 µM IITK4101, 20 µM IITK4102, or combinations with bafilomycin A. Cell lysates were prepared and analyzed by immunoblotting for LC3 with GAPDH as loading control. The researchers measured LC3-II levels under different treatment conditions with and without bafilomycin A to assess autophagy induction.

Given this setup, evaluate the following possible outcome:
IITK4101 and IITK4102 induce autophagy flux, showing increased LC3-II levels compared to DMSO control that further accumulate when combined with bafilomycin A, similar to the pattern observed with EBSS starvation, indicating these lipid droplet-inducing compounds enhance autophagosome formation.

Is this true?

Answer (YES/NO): NO